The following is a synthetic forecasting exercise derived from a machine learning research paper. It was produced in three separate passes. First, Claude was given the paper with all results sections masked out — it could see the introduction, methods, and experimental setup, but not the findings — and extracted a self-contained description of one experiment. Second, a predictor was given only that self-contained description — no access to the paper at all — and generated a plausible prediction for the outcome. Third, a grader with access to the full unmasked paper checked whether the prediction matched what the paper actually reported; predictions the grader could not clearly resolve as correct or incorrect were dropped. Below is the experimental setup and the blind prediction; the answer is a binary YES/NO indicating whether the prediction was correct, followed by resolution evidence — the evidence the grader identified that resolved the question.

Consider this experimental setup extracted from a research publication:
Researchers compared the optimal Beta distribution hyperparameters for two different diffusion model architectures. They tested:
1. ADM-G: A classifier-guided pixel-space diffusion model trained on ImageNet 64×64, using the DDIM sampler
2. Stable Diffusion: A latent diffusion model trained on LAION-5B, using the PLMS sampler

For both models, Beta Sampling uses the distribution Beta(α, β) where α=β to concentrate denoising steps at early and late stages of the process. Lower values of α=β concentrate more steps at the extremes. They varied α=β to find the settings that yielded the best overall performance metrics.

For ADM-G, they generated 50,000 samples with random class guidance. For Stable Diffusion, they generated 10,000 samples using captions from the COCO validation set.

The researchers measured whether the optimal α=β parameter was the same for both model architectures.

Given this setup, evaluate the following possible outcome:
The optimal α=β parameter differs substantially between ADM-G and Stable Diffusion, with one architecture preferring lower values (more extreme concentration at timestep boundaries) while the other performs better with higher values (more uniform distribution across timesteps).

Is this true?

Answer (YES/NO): NO